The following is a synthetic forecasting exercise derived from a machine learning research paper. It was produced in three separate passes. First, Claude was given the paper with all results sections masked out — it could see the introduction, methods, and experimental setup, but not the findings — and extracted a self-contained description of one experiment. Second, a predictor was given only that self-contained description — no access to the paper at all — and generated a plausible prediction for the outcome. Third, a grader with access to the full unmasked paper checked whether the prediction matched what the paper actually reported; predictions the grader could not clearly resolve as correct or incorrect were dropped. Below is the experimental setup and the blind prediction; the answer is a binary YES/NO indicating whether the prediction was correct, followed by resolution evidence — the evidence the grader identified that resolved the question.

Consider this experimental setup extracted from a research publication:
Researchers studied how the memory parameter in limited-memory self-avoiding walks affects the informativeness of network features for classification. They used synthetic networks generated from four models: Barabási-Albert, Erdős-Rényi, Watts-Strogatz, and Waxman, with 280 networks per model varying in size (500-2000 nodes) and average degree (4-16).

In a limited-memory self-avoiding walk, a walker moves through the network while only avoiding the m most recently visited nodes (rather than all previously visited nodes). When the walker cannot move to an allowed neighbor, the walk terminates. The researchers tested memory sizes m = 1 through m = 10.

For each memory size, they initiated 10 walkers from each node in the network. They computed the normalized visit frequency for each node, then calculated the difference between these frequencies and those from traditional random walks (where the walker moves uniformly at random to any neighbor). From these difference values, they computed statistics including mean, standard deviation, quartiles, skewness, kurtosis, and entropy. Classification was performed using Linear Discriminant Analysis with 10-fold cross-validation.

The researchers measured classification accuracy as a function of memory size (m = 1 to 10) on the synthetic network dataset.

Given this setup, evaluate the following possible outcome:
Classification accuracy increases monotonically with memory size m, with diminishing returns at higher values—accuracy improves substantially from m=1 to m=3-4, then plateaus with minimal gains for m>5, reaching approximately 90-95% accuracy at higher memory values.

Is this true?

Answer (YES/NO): NO